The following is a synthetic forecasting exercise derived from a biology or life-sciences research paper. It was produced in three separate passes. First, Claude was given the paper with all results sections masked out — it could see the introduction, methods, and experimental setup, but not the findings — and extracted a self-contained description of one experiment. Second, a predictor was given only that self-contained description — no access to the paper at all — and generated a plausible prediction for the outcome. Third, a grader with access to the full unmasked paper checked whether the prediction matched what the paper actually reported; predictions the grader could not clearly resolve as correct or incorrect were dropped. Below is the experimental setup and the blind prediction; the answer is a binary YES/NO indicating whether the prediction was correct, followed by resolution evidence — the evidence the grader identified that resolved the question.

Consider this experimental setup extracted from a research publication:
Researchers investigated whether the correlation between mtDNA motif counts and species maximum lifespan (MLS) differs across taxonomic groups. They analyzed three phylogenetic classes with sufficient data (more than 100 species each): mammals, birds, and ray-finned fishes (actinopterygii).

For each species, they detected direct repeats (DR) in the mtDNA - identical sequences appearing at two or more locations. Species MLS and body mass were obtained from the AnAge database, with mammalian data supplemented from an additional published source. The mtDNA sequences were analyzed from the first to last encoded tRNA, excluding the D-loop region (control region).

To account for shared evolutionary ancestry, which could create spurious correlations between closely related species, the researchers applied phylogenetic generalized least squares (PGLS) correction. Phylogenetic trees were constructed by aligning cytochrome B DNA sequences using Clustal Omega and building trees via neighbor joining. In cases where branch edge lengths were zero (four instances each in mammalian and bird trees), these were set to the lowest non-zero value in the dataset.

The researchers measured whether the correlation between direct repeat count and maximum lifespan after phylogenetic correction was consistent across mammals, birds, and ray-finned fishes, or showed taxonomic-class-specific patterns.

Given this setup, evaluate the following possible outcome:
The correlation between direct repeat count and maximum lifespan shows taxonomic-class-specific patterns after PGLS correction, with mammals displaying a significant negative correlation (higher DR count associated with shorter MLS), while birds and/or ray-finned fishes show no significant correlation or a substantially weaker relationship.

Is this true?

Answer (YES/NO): NO